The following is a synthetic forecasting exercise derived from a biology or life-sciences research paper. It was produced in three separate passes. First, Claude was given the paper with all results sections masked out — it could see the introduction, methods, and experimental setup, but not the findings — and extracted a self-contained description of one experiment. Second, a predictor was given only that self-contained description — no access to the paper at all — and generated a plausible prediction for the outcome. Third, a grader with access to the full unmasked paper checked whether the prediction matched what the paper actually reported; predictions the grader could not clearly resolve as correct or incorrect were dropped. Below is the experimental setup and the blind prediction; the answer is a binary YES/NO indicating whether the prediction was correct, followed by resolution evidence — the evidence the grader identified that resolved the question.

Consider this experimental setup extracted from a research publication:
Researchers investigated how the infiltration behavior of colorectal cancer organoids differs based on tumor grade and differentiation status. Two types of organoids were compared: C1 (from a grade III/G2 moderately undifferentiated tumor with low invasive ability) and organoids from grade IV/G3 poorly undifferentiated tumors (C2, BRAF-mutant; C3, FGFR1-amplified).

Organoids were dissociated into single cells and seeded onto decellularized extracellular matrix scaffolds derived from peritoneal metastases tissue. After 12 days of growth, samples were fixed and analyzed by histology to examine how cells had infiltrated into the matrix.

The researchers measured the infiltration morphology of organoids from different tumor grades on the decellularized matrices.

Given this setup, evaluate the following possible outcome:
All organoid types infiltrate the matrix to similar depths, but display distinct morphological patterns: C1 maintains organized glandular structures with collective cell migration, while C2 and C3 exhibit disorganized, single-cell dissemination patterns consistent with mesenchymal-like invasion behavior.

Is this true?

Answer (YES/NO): NO